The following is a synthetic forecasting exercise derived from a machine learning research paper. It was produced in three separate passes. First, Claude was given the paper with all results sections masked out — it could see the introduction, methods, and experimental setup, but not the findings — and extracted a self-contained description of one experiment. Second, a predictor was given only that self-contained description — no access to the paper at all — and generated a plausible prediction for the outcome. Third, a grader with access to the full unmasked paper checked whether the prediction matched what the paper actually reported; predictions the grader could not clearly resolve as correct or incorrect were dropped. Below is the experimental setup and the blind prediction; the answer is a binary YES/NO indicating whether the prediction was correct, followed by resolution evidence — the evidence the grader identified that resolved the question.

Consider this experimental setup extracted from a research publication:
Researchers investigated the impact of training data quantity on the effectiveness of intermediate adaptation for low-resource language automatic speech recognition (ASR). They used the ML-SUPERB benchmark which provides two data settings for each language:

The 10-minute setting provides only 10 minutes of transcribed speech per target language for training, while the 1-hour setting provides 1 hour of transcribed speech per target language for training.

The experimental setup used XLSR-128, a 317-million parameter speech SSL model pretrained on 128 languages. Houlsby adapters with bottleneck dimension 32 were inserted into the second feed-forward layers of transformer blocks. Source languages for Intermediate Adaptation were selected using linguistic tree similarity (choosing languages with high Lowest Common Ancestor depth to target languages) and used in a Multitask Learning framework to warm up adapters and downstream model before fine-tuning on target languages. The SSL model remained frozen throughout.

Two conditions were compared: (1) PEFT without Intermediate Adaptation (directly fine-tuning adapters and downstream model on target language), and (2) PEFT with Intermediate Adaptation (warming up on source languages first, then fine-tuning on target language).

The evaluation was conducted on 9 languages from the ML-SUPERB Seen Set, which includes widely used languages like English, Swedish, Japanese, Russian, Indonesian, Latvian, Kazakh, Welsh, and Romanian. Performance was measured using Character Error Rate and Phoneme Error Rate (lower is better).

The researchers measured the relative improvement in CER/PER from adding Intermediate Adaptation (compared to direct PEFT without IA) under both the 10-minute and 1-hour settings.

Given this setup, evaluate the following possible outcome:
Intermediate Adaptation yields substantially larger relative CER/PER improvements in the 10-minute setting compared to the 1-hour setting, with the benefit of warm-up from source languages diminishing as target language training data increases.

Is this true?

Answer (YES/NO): YES